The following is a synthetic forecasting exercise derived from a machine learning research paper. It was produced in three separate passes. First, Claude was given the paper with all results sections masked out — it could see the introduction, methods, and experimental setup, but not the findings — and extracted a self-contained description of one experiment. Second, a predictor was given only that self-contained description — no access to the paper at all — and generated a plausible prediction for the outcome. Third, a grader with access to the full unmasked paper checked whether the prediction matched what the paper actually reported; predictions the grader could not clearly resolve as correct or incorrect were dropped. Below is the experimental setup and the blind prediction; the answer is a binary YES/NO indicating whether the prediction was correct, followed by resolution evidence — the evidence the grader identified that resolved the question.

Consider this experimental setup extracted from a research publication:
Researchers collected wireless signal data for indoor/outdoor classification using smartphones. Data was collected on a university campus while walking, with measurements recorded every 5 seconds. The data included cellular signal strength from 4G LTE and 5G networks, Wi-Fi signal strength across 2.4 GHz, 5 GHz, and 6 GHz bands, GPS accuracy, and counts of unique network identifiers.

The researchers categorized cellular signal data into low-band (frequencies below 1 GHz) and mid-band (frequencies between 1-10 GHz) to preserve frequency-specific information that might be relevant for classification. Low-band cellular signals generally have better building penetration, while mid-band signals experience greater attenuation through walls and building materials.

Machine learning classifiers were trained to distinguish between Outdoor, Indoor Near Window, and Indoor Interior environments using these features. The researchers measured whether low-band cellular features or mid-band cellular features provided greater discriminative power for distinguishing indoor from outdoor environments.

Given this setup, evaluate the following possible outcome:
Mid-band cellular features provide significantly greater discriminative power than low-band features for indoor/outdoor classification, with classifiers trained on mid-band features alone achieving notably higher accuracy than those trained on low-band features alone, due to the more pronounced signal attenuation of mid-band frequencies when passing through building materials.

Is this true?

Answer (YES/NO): NO